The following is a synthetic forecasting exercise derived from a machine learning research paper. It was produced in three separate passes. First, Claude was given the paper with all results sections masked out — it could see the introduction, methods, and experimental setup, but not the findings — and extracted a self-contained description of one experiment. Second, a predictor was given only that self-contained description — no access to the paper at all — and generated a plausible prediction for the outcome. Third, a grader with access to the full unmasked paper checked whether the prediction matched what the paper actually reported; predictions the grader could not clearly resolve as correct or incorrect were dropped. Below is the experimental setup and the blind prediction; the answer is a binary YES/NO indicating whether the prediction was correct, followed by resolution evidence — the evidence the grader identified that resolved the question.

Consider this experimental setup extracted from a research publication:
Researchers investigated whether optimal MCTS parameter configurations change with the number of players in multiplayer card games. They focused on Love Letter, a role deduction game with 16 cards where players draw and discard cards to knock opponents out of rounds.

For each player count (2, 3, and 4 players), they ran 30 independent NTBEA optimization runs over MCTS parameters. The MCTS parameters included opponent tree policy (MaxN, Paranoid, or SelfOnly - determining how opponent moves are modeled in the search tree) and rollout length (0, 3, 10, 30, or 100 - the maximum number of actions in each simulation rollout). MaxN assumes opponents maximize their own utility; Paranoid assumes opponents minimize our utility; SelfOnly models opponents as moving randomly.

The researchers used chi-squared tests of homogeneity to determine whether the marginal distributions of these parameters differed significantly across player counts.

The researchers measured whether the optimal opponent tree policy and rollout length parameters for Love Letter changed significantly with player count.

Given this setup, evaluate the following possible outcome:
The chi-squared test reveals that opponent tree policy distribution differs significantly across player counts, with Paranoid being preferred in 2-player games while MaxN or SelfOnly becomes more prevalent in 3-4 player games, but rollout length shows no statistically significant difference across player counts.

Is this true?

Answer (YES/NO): NO